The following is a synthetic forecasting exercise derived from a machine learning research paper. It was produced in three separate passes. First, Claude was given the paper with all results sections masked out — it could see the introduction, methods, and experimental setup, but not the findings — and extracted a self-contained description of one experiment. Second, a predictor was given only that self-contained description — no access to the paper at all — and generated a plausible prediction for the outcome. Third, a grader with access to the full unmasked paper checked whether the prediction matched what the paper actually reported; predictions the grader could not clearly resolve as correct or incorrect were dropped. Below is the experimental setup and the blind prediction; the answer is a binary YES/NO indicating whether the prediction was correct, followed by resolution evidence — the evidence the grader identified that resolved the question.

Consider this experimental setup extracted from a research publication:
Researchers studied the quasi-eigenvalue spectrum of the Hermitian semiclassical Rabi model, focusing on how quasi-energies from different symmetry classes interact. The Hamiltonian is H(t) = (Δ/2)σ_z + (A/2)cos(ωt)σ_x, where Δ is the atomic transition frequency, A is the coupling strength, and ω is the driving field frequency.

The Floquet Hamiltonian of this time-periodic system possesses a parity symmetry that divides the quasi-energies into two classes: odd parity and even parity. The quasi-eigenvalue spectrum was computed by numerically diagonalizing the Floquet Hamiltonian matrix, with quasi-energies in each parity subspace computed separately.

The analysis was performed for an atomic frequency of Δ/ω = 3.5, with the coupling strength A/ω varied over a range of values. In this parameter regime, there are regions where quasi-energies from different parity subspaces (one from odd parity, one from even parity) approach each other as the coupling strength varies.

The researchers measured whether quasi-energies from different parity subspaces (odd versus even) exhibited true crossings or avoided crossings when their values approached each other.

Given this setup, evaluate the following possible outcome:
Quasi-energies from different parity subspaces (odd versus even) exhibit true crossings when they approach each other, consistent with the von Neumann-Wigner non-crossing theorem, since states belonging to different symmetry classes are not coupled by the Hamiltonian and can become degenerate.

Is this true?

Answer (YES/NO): YES